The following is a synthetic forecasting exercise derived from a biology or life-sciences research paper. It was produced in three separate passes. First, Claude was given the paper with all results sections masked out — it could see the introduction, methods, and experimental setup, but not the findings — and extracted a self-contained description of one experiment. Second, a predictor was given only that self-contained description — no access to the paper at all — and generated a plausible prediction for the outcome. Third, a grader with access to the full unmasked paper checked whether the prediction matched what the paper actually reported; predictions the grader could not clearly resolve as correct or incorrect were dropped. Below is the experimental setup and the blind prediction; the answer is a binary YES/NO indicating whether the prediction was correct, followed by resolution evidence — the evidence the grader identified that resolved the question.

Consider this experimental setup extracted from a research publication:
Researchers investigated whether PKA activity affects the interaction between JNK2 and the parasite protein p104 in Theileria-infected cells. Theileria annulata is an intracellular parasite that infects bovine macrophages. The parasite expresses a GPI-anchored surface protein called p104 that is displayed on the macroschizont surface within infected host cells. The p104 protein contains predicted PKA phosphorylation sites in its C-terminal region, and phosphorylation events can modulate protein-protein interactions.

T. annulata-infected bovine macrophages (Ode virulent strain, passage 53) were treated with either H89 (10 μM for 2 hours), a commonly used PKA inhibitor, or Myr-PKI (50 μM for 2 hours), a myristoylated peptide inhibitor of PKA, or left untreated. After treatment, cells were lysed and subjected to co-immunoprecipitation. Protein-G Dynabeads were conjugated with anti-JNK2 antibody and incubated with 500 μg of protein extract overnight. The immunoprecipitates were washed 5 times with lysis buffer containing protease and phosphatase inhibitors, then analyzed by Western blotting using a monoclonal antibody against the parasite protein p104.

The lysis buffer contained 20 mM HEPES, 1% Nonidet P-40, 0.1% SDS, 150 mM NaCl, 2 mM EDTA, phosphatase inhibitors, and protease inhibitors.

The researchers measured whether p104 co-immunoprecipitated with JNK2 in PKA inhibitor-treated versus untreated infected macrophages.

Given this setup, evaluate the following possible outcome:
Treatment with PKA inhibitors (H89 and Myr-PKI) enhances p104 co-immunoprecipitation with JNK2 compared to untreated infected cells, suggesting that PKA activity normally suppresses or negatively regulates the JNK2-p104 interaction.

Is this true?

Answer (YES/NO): NO